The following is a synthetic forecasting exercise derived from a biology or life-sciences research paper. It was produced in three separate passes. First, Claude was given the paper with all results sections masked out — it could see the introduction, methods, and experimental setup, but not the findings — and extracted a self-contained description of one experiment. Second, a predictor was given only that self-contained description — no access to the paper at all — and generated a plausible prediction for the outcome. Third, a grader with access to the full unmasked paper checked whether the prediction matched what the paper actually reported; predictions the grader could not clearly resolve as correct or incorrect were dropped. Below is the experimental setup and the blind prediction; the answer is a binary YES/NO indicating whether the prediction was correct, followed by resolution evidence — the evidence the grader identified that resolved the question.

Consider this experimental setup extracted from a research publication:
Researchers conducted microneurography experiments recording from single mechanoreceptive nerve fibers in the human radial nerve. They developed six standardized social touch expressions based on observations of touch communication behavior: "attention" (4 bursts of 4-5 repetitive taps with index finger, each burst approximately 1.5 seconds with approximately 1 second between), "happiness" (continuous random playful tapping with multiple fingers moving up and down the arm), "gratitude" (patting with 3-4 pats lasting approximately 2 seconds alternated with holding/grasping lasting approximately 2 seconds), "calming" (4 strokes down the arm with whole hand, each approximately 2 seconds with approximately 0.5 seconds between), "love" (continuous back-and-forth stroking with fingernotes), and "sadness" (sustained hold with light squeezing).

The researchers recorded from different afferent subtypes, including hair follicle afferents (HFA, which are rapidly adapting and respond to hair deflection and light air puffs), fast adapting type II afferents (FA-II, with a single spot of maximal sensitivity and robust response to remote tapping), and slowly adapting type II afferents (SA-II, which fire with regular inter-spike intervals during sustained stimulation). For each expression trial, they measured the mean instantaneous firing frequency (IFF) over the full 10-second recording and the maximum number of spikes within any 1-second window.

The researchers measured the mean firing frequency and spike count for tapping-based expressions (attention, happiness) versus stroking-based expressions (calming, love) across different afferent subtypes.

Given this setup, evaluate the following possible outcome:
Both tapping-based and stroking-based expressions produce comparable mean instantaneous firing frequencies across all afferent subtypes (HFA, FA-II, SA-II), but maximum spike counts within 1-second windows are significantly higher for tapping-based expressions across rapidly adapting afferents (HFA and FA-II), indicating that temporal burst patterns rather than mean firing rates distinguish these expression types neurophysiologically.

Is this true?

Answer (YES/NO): NO